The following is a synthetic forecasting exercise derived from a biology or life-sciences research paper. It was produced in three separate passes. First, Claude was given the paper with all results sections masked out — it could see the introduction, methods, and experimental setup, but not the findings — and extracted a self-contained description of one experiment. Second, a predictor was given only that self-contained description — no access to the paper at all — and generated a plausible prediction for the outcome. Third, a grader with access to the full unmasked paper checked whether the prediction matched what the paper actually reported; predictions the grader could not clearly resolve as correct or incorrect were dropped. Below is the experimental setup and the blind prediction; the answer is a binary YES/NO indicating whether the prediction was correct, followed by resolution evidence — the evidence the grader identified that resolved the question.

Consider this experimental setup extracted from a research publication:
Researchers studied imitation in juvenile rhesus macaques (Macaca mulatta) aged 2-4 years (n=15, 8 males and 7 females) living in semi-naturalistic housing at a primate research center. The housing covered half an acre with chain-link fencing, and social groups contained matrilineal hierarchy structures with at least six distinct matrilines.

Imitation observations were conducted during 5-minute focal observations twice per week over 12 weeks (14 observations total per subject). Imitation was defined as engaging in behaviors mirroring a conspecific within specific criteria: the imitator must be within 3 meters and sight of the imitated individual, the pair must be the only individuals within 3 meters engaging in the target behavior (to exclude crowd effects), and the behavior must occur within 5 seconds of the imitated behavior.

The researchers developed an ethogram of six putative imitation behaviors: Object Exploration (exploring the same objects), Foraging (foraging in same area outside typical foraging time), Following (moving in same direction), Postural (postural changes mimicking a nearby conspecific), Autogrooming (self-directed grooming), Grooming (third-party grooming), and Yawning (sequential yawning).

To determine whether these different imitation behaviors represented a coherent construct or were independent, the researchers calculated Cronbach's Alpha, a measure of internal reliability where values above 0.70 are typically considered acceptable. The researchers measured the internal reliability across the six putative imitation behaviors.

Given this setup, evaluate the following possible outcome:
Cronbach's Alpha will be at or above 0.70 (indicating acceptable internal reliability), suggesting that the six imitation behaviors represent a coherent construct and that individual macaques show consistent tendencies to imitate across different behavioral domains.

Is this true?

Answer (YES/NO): NO